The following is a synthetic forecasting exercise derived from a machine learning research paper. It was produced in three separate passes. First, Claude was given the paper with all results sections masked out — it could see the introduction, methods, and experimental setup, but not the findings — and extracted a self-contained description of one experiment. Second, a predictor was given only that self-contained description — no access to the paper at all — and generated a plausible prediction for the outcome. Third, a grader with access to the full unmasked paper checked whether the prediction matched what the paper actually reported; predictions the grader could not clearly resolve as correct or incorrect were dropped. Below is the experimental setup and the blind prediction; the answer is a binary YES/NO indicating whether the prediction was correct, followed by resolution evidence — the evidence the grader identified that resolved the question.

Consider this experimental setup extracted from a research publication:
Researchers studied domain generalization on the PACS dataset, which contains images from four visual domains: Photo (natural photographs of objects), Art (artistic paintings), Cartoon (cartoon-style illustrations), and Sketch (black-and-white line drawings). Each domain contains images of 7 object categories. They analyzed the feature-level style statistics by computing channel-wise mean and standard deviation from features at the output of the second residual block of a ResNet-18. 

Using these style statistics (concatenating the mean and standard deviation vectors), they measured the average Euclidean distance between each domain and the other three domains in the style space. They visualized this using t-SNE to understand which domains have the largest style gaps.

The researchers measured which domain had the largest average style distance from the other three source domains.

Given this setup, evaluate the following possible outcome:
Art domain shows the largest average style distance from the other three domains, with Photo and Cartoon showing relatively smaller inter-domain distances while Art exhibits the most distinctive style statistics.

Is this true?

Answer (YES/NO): NO